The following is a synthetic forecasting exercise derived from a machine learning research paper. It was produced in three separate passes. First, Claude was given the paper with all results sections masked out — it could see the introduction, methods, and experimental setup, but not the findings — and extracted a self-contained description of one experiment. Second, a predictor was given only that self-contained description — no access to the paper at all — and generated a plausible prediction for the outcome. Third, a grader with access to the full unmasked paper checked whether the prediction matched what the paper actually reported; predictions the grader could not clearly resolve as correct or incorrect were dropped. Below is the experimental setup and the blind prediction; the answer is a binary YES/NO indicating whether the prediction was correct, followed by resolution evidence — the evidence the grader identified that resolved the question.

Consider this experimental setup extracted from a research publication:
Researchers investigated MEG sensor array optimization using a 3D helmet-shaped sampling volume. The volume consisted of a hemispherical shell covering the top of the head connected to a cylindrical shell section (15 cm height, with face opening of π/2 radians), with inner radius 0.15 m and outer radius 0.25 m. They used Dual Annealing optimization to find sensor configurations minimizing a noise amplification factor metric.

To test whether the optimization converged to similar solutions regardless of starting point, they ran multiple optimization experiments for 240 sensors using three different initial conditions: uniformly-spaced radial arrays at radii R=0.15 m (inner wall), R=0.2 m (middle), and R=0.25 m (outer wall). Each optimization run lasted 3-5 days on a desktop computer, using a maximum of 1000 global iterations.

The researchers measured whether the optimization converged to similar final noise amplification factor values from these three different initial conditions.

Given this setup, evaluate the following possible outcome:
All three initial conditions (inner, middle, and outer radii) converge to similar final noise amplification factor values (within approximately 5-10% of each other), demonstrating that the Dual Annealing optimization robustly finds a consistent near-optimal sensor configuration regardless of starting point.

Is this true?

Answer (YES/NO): YES